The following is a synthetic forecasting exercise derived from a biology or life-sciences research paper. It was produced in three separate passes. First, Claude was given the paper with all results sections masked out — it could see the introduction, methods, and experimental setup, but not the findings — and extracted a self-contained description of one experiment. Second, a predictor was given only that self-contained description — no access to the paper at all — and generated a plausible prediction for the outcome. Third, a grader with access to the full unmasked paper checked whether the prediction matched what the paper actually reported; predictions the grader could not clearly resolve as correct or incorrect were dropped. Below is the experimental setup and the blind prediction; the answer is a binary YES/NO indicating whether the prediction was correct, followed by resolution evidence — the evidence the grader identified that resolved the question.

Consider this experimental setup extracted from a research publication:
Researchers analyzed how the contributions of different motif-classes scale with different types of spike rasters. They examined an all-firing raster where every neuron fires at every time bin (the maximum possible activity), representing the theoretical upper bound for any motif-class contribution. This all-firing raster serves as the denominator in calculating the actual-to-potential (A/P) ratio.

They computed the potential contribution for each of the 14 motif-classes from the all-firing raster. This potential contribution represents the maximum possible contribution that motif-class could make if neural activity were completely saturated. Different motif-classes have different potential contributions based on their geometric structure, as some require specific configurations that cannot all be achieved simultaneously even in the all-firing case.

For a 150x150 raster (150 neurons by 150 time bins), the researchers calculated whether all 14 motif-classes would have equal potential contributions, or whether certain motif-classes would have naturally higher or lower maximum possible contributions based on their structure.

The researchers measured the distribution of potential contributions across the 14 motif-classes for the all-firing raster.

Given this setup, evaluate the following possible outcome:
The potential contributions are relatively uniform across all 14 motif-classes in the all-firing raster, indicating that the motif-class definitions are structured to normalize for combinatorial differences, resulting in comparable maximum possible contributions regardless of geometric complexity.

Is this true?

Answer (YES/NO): NO